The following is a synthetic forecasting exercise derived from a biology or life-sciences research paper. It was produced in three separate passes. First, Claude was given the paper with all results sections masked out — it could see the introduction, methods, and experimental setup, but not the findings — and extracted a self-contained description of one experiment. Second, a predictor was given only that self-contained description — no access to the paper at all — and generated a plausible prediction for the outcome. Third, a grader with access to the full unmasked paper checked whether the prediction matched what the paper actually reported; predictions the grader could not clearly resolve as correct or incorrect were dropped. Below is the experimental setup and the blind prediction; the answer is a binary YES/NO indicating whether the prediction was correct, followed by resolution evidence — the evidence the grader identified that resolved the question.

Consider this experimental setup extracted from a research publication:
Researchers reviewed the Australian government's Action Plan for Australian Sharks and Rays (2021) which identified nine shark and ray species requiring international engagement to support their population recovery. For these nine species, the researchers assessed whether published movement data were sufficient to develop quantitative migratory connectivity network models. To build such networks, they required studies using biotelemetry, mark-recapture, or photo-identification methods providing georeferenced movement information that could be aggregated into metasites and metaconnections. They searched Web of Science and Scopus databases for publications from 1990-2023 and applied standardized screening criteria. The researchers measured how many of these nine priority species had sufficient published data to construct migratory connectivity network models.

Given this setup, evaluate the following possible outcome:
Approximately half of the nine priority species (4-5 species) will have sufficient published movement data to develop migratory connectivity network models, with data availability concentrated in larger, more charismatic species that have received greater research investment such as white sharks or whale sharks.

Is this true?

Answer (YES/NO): NO